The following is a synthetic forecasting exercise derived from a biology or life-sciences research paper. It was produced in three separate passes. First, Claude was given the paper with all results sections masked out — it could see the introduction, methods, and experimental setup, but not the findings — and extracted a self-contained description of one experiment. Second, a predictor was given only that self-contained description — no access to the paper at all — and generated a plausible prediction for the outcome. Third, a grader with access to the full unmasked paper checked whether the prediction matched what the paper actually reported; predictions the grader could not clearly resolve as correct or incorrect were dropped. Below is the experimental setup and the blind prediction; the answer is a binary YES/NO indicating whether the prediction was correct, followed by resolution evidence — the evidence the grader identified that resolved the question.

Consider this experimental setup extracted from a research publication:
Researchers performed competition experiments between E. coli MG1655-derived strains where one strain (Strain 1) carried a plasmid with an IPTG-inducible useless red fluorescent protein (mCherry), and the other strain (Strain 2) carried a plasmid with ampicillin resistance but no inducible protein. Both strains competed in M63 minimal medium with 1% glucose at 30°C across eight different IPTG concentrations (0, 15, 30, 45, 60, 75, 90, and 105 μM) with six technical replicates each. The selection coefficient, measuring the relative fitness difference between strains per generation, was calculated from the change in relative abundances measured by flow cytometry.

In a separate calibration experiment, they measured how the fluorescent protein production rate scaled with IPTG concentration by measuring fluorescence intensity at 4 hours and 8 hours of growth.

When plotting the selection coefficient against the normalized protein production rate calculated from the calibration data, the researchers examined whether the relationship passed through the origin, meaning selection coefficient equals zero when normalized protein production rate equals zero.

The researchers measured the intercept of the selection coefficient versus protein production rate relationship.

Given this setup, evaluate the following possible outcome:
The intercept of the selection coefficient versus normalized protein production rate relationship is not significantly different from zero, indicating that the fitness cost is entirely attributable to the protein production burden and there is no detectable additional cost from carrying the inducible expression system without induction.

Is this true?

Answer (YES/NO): NO